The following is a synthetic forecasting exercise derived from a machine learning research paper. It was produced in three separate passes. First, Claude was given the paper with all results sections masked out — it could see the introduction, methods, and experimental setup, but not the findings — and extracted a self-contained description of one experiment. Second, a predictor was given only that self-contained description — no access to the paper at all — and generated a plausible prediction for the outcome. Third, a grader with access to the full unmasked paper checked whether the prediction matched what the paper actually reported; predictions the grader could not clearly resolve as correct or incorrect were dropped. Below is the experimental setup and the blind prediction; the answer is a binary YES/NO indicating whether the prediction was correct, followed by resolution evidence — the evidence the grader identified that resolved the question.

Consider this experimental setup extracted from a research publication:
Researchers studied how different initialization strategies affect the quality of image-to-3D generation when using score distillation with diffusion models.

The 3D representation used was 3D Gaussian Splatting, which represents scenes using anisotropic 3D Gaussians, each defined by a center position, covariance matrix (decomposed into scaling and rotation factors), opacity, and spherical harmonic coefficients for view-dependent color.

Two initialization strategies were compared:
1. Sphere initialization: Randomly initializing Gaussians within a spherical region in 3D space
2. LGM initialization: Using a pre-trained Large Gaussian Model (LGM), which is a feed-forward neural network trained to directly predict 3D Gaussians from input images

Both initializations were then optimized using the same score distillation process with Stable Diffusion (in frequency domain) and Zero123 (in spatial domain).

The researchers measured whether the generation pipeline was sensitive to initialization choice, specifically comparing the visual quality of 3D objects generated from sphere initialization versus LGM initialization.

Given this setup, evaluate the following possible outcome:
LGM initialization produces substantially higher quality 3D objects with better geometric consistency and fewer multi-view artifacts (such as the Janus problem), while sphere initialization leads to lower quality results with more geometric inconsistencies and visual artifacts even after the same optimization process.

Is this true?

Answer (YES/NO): NO